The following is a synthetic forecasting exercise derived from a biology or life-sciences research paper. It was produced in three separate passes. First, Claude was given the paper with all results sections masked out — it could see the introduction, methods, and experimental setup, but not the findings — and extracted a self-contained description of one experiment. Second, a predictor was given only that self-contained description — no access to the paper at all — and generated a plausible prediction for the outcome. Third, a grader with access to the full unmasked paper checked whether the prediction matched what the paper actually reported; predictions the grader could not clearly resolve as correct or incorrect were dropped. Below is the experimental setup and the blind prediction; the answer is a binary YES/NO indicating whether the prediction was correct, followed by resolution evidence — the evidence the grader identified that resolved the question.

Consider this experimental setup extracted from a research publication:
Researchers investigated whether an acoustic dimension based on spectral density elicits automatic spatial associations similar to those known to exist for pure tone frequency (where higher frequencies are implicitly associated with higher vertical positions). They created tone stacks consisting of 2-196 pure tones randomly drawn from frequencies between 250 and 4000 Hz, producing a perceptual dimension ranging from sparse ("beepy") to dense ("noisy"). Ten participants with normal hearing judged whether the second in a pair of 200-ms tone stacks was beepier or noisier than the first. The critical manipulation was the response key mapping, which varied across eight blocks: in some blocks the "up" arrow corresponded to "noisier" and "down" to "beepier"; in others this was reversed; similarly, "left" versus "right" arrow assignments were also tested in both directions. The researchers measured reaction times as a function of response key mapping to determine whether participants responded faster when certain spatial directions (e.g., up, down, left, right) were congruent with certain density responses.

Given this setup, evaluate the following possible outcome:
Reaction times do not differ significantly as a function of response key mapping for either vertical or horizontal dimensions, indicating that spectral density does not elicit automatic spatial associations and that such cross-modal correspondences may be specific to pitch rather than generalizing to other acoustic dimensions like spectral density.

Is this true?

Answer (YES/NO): YES